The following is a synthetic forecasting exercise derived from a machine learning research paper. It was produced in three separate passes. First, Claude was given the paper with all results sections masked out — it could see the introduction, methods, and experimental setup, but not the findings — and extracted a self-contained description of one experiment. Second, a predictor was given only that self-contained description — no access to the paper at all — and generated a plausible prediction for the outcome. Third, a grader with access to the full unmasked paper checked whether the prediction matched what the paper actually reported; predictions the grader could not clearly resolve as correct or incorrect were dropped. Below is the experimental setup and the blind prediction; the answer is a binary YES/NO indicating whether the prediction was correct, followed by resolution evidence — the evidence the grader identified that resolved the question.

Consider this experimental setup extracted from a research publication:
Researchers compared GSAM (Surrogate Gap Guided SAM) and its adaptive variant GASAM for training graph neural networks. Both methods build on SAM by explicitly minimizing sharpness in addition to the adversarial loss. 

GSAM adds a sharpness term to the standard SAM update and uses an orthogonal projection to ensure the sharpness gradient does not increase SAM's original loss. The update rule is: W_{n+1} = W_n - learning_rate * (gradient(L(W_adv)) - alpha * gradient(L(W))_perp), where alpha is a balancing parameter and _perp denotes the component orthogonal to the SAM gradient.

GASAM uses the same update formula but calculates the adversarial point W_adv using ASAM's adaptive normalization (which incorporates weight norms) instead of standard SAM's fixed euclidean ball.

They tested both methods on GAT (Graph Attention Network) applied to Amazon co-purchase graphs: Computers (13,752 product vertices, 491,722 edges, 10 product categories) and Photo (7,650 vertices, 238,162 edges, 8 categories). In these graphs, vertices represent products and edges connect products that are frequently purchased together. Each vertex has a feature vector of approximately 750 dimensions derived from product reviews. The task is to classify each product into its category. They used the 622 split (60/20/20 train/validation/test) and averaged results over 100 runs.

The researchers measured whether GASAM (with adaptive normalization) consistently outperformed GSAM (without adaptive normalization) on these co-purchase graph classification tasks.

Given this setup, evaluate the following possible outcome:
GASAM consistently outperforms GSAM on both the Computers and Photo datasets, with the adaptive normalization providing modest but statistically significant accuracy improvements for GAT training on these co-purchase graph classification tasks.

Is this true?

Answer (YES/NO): NO